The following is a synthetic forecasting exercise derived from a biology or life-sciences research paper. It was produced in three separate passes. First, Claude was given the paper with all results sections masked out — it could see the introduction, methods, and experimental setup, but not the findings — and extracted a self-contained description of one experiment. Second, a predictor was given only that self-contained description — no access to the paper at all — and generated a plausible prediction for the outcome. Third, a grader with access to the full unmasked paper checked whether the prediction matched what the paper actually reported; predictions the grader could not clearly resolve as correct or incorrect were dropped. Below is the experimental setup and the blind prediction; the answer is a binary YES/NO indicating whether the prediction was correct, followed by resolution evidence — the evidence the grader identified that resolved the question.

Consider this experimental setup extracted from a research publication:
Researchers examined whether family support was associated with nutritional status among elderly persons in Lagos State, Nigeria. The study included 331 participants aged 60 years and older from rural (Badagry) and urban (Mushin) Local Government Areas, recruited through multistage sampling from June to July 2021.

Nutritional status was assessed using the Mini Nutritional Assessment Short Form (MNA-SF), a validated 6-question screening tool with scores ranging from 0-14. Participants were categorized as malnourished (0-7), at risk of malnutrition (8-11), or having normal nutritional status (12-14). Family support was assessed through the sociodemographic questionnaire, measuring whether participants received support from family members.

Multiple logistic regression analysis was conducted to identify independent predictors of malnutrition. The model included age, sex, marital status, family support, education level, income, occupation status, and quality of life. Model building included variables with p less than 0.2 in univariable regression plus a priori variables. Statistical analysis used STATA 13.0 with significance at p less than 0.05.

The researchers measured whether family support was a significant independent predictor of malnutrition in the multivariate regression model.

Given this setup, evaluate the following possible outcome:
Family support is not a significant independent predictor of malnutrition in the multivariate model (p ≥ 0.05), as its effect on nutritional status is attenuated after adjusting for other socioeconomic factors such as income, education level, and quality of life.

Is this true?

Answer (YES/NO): NO